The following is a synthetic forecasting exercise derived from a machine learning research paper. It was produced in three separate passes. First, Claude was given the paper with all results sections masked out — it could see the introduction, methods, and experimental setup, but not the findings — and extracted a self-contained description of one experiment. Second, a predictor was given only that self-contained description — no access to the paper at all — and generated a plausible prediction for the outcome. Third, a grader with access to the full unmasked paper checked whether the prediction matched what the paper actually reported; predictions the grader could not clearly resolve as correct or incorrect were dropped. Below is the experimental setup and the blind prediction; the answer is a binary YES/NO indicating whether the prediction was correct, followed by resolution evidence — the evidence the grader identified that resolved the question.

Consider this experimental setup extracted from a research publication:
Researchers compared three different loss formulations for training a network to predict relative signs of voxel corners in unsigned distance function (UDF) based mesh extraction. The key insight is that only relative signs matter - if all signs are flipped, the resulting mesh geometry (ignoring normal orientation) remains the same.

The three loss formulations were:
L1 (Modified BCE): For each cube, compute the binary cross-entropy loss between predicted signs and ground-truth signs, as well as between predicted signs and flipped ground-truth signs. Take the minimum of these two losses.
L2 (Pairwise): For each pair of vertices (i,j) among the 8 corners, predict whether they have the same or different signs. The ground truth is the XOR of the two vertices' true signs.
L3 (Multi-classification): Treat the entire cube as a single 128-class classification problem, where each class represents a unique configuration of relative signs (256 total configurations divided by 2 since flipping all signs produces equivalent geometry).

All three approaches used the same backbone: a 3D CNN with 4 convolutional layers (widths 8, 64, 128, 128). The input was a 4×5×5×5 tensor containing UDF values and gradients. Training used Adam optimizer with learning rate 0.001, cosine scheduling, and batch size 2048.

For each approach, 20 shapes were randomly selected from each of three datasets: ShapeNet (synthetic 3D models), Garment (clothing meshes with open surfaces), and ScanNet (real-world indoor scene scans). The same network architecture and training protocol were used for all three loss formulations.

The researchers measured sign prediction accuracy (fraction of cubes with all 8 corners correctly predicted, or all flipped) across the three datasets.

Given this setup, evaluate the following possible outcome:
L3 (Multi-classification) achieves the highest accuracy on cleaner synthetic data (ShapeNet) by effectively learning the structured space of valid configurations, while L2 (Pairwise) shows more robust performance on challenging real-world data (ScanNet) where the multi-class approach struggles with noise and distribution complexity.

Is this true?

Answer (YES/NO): NO